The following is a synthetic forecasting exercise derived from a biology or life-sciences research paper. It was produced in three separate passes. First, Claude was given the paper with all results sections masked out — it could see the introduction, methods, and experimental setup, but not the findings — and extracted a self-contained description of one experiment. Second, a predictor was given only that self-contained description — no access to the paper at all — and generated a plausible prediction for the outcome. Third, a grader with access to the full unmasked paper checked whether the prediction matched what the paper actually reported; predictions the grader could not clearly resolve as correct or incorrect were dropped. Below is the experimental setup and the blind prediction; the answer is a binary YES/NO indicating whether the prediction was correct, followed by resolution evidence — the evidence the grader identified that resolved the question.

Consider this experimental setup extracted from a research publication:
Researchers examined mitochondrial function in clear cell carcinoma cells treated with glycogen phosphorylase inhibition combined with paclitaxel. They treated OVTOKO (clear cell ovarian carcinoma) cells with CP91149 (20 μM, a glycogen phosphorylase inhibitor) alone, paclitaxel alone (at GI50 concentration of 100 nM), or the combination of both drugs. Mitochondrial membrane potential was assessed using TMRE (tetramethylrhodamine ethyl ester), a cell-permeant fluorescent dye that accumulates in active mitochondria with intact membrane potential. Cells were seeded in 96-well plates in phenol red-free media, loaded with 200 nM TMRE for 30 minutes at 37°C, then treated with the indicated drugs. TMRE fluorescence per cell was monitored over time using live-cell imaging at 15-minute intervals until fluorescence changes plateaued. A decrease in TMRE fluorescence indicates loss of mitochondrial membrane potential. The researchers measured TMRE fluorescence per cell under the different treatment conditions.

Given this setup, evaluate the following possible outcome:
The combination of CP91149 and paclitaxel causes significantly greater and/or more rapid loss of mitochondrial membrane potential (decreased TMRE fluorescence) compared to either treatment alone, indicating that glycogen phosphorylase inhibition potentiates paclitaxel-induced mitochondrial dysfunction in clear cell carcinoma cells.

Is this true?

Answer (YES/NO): NO